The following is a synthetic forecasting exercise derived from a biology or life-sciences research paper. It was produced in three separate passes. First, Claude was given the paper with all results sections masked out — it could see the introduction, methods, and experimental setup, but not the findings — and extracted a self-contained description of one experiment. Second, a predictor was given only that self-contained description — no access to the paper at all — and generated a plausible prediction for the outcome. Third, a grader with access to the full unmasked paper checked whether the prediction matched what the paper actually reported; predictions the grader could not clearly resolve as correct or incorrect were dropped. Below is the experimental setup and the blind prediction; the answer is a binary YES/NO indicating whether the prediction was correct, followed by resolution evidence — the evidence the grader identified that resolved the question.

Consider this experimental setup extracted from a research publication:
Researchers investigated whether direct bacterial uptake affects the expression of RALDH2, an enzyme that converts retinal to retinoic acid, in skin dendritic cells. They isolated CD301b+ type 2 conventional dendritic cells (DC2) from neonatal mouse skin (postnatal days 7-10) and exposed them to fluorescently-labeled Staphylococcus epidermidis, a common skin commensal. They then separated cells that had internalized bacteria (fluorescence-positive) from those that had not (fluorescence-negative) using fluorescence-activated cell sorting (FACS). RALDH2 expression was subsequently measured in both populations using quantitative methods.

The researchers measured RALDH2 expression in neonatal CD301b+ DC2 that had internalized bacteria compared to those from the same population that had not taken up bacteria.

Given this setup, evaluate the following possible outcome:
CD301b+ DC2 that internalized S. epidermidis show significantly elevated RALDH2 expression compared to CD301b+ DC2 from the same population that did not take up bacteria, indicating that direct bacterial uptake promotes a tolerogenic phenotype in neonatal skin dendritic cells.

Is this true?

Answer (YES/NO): YES